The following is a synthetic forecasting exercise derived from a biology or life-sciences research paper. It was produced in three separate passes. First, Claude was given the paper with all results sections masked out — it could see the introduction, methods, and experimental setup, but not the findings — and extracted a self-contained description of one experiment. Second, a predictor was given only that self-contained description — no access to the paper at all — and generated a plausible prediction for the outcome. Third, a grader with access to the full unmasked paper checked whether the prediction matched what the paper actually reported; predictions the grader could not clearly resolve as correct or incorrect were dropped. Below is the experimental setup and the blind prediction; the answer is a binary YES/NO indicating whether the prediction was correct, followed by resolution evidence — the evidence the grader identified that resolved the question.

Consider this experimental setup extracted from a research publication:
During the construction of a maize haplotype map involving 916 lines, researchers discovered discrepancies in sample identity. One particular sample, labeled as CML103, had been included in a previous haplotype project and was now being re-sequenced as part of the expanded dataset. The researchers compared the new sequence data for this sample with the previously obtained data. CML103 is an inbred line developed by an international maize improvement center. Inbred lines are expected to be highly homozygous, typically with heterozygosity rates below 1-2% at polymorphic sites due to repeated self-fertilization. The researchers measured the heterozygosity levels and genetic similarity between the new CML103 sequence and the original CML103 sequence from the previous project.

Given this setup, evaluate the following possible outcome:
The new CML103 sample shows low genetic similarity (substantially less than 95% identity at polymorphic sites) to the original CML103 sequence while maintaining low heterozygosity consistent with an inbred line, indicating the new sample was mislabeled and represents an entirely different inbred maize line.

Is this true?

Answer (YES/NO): NO